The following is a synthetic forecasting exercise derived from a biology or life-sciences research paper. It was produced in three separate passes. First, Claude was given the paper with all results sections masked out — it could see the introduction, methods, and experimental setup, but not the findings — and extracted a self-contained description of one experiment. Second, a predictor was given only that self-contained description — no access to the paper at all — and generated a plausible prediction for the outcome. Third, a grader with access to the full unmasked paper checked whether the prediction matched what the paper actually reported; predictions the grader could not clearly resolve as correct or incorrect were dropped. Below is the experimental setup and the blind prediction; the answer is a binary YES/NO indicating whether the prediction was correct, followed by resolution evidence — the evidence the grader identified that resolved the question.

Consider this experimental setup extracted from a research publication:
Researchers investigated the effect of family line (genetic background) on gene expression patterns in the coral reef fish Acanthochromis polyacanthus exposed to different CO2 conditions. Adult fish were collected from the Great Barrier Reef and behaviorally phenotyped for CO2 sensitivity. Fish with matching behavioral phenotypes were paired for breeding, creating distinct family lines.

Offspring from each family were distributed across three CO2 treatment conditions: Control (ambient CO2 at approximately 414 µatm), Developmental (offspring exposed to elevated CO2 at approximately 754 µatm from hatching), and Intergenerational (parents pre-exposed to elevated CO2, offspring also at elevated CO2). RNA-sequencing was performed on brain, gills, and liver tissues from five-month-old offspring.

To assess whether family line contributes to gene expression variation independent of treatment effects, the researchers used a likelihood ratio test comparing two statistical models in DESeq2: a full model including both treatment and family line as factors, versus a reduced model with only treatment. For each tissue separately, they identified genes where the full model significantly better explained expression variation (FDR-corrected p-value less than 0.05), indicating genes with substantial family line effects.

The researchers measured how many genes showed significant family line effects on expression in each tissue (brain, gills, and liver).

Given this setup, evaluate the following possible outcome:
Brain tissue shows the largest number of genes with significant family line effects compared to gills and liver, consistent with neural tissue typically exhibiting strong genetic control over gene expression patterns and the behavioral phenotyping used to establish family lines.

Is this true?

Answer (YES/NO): YES